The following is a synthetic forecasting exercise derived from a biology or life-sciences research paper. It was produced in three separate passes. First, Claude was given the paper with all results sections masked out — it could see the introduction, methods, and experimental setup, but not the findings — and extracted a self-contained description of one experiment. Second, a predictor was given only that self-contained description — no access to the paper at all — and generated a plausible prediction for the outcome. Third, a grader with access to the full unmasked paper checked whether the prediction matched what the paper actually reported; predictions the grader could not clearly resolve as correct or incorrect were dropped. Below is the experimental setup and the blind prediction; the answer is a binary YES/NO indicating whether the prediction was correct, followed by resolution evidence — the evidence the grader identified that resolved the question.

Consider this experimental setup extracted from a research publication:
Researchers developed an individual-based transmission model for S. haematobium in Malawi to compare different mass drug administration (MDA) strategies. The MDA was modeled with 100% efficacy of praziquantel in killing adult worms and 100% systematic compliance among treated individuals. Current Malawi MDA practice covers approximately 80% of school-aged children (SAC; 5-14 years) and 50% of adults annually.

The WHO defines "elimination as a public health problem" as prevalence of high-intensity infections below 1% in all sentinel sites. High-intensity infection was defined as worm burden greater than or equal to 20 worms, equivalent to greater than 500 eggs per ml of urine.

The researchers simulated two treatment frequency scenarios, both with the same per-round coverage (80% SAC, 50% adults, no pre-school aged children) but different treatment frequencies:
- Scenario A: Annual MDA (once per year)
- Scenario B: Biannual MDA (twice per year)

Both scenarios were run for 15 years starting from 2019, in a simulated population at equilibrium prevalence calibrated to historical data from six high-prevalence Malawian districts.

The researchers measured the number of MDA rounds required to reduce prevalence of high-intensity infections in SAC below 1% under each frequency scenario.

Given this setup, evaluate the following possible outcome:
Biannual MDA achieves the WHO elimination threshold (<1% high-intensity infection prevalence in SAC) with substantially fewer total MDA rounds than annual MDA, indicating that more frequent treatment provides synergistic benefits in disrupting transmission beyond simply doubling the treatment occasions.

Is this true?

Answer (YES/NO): NO